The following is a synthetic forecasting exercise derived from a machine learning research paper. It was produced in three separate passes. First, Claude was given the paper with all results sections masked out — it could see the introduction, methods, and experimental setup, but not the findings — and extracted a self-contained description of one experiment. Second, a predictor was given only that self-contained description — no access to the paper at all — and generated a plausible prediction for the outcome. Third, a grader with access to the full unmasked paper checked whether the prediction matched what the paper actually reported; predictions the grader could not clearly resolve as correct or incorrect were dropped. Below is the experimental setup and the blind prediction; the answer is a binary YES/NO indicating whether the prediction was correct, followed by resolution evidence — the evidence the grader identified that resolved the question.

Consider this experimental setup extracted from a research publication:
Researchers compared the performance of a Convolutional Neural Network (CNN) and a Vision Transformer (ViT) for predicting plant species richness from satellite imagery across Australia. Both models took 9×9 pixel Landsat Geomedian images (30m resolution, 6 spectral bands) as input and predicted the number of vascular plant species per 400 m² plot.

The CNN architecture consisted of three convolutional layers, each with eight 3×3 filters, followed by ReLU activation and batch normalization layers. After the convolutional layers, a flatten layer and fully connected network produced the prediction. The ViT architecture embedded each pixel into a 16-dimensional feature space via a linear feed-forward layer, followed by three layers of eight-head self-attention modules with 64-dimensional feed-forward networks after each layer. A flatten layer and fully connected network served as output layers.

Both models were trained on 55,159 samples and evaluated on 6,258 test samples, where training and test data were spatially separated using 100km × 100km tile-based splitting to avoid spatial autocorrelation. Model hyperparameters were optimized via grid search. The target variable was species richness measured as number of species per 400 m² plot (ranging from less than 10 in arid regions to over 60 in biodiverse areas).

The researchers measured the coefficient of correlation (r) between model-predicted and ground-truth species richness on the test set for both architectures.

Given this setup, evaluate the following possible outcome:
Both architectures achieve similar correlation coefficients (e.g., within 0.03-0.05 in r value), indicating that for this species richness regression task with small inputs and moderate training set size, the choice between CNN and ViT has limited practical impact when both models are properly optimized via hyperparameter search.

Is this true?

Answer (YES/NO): YES